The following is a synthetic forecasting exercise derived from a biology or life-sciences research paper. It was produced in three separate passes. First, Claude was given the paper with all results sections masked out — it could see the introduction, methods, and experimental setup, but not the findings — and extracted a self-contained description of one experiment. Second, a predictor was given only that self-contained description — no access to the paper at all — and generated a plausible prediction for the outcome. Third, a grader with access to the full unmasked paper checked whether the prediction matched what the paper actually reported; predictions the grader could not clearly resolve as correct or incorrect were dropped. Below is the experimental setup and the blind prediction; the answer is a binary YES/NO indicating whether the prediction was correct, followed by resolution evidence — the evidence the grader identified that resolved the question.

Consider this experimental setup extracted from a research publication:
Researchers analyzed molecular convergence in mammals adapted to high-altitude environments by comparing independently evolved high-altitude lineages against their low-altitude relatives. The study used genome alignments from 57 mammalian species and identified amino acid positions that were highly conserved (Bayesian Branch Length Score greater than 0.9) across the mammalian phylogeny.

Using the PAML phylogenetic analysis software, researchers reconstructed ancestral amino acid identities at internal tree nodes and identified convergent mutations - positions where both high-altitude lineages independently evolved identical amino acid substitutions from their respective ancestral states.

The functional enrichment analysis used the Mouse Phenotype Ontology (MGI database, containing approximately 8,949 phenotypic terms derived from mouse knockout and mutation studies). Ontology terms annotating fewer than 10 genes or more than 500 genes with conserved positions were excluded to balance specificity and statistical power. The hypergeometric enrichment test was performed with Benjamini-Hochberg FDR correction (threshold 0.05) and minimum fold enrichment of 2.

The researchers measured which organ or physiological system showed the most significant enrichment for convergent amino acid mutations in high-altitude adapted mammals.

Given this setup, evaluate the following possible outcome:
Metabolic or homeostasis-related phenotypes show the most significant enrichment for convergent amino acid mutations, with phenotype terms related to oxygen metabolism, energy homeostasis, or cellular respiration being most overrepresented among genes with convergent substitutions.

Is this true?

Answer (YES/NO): NO